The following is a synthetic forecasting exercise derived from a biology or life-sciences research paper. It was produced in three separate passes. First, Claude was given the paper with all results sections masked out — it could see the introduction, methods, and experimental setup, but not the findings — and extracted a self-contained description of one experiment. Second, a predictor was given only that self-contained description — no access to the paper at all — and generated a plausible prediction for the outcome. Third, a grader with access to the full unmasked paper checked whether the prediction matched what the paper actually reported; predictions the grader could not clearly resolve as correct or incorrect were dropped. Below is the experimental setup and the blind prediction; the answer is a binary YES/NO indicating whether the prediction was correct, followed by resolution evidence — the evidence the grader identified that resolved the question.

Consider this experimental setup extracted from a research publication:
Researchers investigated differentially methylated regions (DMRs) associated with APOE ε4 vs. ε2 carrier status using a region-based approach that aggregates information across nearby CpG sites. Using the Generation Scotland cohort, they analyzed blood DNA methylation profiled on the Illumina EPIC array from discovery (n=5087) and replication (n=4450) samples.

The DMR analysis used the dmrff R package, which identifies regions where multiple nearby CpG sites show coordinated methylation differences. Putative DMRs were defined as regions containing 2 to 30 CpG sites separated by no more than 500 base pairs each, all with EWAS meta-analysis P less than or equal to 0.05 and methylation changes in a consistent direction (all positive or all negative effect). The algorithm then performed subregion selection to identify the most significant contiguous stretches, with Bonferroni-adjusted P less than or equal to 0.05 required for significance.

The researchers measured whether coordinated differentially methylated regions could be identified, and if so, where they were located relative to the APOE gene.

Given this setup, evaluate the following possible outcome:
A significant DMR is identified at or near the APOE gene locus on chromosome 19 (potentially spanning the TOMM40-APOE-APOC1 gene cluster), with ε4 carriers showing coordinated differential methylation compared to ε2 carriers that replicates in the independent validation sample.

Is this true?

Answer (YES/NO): YES